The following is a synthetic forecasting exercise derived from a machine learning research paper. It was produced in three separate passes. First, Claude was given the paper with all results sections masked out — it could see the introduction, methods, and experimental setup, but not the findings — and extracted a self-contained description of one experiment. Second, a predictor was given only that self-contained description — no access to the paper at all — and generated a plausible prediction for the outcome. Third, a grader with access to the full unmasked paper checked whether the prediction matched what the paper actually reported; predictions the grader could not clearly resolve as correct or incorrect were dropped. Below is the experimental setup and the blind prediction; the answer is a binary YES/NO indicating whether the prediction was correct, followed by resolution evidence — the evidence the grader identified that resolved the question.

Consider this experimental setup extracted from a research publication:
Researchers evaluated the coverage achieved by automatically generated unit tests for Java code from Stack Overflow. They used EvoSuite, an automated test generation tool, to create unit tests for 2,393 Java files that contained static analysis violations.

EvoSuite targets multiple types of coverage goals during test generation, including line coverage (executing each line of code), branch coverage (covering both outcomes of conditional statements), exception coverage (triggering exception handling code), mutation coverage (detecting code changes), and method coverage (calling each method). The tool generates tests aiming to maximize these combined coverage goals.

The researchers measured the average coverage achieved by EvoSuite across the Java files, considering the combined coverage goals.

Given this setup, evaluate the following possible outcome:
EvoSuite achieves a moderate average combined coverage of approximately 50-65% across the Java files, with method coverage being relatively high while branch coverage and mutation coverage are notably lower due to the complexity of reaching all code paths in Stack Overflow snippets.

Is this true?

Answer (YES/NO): NO